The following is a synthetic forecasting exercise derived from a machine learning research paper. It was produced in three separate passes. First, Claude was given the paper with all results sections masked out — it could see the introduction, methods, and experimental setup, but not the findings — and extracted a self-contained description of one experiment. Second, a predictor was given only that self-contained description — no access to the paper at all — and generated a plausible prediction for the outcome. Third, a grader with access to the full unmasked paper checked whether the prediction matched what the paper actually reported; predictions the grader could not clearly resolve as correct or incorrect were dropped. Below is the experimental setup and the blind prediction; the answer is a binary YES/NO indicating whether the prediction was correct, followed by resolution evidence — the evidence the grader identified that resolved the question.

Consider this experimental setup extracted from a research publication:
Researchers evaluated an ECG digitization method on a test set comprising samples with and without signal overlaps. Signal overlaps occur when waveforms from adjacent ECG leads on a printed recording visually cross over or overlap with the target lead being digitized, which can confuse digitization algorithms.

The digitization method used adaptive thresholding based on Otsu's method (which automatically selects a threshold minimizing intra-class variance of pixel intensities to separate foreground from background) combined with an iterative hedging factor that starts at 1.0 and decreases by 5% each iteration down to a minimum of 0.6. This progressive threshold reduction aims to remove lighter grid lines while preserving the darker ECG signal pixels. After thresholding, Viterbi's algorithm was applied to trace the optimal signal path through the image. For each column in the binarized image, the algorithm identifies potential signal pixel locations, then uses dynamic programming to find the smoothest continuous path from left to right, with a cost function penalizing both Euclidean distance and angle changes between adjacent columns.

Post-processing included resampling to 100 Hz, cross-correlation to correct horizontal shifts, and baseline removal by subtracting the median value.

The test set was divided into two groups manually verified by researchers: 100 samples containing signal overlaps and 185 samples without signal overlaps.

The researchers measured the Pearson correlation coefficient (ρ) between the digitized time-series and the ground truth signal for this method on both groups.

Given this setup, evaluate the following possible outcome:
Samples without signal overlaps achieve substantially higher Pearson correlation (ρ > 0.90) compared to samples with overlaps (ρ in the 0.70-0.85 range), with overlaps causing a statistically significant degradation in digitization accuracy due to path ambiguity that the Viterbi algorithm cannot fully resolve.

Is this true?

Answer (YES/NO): NO